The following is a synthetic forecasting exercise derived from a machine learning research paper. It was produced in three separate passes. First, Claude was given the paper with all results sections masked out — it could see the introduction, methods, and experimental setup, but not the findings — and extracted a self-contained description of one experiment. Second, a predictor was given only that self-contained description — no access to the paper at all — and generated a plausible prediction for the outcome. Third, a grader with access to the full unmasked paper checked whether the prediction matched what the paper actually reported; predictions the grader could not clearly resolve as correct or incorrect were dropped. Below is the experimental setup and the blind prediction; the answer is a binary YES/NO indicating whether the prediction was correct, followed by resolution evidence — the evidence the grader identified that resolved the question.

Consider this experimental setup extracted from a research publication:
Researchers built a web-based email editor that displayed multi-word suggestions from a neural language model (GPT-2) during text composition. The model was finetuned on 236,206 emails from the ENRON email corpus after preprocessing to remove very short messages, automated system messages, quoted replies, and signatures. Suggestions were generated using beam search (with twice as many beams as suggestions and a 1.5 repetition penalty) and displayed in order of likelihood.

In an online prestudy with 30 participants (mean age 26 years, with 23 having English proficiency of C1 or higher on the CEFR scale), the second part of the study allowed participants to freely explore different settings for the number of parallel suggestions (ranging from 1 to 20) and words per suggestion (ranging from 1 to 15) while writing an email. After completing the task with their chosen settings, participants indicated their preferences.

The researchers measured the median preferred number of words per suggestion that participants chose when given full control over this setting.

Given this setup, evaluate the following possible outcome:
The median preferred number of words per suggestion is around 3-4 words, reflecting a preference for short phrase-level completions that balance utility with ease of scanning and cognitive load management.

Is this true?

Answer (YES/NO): YES